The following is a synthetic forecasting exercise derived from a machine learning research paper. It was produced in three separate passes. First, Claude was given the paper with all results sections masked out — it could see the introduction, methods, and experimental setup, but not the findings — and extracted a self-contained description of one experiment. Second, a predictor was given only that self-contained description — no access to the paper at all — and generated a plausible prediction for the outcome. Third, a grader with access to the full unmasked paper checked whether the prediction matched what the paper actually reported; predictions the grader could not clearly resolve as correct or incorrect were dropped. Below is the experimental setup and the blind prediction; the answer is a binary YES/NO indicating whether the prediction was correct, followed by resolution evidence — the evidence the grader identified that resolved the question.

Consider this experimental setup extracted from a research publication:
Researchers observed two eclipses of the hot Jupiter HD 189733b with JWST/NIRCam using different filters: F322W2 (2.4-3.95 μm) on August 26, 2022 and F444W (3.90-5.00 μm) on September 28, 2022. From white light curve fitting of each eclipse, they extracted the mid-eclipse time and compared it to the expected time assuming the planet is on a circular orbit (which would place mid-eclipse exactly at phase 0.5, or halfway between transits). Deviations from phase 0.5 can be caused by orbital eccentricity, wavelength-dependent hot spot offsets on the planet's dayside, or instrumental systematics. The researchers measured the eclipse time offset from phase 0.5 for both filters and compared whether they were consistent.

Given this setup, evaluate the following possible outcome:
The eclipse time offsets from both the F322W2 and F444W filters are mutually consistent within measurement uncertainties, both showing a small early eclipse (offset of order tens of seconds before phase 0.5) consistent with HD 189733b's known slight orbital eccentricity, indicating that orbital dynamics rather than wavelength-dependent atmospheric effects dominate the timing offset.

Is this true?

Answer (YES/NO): NO